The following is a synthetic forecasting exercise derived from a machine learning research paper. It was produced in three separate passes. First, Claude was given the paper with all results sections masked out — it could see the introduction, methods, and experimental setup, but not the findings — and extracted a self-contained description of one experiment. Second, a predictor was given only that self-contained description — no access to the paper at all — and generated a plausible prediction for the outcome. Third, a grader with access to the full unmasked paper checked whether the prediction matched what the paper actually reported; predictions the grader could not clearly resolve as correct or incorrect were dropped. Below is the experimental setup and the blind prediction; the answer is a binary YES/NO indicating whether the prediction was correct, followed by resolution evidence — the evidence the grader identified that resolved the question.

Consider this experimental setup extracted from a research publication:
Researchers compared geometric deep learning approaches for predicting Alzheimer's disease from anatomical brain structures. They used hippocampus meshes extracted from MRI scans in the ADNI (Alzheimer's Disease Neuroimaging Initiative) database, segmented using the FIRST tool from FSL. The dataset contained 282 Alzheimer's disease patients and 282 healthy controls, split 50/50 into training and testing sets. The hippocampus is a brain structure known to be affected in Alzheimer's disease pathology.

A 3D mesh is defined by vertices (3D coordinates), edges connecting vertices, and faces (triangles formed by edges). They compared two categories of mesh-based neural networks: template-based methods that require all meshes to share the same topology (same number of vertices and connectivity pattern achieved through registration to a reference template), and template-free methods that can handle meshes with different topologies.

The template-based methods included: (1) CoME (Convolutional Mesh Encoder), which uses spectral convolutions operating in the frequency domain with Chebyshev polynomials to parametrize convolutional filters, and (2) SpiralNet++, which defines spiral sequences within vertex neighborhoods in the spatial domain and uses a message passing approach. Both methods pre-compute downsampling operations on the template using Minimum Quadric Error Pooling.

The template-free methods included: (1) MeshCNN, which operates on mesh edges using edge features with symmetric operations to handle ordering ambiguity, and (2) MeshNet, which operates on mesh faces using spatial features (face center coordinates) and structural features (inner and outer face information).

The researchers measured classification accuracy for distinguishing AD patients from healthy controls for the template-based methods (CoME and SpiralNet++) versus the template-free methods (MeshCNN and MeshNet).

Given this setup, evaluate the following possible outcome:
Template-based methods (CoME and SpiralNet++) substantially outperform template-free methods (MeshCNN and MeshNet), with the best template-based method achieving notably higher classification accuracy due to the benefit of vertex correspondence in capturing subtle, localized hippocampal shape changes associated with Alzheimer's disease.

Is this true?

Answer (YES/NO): YES